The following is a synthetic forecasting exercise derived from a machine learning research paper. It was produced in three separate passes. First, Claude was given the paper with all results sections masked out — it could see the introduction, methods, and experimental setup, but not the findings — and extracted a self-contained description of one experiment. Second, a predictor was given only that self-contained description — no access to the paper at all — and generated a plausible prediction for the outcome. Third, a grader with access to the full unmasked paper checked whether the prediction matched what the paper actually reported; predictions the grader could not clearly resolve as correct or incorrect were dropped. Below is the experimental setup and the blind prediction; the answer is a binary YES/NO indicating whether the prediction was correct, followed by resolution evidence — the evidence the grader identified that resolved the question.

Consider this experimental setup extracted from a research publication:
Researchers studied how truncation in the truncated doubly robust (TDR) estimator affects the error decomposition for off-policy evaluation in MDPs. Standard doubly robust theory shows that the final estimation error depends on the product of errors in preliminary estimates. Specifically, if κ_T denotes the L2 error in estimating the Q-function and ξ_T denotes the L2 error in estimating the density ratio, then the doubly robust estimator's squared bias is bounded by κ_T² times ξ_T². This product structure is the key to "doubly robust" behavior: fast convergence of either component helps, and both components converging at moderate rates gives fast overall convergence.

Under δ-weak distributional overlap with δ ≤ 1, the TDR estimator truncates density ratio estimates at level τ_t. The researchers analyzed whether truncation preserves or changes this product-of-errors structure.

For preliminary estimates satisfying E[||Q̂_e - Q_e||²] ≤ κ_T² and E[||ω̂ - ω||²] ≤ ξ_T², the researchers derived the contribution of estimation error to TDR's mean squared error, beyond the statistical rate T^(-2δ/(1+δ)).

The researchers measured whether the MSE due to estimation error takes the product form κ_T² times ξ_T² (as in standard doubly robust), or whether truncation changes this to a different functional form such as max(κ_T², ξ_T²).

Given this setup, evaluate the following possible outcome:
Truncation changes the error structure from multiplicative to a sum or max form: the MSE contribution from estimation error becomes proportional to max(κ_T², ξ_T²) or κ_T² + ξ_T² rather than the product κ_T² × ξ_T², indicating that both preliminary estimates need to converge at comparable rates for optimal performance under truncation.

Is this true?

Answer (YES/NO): NO